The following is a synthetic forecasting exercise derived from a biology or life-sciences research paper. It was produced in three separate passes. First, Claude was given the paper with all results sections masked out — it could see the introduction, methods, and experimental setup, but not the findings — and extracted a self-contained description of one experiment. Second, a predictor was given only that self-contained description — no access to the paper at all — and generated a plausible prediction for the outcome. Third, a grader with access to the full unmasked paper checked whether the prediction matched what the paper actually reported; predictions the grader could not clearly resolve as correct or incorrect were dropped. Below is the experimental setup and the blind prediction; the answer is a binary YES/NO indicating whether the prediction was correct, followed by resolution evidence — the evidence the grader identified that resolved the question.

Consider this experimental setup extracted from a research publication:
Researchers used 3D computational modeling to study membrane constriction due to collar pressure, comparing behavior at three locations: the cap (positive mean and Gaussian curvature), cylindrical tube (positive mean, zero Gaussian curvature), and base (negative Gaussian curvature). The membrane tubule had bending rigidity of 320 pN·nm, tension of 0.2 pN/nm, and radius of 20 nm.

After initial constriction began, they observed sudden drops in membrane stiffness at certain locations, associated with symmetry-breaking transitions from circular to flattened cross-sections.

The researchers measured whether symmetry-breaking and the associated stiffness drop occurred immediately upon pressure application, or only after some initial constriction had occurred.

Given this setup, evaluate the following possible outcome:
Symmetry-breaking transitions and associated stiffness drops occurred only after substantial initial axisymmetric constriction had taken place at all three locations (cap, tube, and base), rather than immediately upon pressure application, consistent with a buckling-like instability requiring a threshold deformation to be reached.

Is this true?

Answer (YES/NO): NO